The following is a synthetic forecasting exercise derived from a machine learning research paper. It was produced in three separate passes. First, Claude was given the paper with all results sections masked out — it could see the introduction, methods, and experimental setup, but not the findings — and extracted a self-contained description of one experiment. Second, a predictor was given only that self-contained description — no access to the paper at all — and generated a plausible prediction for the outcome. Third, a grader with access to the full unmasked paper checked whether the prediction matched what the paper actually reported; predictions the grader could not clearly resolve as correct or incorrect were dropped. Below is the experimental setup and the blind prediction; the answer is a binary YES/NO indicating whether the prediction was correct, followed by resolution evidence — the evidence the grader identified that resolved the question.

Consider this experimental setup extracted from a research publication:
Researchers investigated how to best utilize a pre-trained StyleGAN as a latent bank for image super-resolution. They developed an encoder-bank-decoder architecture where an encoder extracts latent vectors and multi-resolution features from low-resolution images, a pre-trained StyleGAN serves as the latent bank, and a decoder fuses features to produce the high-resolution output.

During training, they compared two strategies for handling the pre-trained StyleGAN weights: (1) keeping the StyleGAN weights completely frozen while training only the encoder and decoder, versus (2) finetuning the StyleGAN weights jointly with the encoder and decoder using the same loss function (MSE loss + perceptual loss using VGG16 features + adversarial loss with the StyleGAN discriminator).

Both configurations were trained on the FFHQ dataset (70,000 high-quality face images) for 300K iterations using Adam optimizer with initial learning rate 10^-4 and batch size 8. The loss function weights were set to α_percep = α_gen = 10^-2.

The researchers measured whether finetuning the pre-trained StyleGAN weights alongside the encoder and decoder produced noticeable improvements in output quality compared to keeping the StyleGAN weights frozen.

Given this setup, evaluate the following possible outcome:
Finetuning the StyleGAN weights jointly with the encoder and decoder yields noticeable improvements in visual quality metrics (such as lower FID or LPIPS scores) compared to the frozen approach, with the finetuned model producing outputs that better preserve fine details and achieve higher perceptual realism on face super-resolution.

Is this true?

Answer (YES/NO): NO